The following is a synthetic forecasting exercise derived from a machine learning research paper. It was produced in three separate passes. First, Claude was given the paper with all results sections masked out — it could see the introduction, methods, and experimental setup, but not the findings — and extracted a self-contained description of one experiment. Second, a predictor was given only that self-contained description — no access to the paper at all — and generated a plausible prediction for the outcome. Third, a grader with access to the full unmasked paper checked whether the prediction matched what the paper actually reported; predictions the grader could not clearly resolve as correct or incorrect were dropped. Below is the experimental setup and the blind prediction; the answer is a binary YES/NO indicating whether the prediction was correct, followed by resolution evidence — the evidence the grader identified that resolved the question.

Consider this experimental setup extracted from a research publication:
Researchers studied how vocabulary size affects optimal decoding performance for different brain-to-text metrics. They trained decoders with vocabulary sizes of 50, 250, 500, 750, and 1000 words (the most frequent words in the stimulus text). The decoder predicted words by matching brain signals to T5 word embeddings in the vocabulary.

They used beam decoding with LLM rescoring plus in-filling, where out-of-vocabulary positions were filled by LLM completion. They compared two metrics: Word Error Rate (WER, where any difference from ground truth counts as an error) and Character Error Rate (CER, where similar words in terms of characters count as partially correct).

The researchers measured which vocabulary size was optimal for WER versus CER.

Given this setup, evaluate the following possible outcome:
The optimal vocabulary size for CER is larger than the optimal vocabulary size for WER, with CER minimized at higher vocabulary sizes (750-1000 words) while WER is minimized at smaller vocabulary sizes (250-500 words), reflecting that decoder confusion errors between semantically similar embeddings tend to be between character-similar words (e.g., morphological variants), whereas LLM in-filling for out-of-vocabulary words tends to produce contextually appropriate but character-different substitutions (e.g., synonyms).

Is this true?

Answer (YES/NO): NO